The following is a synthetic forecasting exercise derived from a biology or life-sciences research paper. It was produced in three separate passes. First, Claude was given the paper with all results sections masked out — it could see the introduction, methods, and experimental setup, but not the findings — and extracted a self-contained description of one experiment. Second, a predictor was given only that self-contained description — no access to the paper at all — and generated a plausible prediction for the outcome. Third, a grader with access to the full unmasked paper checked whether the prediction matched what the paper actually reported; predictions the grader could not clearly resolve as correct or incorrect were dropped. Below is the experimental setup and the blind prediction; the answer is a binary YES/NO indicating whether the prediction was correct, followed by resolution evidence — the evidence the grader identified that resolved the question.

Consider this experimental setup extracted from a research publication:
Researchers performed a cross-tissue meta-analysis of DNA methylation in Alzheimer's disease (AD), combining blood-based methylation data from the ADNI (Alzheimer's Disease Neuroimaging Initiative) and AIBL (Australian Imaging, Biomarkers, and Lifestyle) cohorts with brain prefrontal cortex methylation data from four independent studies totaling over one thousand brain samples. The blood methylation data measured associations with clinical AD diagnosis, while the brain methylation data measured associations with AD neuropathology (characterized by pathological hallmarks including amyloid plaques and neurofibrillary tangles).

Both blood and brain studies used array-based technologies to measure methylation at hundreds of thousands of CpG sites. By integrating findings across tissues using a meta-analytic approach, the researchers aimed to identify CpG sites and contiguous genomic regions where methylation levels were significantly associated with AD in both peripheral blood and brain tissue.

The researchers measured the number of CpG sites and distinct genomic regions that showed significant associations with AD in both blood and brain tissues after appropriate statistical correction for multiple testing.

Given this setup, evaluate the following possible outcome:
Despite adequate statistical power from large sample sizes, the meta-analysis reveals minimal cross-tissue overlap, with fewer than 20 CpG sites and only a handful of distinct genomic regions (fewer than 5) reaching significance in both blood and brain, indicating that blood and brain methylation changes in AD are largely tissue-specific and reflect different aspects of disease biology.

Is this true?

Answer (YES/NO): NO